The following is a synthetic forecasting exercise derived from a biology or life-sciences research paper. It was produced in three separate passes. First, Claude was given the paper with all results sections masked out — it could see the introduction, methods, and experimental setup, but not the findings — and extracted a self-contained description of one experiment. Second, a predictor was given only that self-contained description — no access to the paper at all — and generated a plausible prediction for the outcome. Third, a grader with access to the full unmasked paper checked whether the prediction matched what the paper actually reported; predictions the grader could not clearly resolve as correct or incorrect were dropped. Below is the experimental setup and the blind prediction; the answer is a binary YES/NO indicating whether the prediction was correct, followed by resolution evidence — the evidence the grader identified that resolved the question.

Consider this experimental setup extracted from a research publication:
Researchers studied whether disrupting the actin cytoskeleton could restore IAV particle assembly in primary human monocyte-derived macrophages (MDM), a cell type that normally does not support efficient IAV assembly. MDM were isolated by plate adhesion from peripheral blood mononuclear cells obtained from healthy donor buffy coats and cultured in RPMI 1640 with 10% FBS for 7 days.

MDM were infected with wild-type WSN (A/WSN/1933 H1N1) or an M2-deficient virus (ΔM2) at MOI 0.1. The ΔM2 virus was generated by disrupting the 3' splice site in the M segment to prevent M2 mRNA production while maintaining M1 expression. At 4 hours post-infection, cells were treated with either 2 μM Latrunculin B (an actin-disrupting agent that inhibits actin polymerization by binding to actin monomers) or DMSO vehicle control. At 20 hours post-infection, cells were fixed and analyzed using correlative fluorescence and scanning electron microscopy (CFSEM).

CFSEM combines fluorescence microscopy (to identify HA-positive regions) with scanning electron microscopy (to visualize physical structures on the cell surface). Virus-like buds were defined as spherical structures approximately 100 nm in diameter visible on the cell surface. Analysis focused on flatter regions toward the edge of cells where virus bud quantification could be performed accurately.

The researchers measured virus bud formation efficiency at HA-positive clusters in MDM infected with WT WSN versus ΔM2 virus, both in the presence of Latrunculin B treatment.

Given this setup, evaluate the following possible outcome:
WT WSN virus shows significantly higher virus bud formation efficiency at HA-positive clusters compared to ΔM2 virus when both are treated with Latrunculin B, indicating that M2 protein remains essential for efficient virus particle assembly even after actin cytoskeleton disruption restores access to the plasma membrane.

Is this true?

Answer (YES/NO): YES